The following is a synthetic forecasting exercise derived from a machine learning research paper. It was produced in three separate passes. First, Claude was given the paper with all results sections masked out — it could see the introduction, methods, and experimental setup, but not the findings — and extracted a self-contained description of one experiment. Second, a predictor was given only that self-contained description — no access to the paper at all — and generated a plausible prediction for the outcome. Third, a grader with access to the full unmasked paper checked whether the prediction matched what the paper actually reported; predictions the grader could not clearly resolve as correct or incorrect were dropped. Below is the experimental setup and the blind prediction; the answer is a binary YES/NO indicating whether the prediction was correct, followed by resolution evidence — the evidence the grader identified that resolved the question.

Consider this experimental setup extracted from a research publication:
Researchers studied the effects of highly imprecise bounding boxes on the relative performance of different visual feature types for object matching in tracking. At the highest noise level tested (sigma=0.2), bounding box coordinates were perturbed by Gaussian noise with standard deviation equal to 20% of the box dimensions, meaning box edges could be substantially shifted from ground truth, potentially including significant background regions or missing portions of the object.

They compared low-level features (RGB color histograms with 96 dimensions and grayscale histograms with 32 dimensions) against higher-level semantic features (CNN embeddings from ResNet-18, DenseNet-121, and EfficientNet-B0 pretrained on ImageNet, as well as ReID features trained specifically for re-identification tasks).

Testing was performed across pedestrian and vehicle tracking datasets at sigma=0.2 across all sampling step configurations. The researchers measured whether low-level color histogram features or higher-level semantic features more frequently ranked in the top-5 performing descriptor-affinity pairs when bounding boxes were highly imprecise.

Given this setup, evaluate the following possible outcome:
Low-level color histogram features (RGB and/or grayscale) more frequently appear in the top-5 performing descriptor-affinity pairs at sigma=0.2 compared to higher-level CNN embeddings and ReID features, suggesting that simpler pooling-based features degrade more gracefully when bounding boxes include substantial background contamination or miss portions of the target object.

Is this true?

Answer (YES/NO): NO